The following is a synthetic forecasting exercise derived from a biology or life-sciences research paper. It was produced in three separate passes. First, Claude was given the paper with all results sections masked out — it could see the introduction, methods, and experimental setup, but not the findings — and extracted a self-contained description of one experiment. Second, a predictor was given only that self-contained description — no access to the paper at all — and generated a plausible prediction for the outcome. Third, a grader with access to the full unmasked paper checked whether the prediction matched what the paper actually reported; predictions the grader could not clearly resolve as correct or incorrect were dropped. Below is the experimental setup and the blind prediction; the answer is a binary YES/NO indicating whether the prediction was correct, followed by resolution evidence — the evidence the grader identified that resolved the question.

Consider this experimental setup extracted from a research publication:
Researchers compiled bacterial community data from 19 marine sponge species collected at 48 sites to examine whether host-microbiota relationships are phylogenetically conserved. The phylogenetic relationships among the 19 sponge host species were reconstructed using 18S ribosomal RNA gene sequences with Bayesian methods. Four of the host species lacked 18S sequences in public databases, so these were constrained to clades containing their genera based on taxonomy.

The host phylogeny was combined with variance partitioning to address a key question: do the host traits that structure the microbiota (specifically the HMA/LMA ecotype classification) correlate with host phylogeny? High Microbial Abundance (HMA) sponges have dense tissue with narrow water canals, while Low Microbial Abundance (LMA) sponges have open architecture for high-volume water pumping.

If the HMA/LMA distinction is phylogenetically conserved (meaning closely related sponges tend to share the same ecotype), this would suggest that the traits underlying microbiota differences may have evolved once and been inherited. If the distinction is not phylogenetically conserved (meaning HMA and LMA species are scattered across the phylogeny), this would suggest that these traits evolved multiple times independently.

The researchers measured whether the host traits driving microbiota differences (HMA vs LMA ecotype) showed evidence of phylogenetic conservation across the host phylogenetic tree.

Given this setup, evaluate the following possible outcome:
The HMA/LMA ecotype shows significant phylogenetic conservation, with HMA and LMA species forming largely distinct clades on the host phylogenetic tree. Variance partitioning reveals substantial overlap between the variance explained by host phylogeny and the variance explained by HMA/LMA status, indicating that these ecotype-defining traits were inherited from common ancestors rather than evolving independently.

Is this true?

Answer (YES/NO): NO